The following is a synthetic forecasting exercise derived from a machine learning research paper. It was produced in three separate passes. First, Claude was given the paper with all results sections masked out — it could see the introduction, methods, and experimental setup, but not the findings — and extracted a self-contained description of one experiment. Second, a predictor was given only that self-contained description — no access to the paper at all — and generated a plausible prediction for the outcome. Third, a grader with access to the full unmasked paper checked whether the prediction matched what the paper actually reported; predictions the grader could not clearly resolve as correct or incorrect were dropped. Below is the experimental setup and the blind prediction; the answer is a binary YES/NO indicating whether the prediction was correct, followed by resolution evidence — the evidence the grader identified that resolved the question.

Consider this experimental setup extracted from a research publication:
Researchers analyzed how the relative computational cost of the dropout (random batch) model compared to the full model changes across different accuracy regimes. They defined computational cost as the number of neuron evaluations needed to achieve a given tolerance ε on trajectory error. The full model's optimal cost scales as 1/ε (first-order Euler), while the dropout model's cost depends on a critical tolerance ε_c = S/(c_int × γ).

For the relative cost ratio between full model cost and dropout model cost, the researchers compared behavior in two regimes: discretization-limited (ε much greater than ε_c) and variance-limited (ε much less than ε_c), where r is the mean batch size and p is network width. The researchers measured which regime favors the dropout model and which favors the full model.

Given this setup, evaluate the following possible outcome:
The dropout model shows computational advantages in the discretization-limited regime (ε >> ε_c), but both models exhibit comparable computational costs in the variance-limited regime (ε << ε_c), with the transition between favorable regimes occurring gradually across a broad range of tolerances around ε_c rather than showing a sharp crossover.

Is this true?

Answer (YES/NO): NO